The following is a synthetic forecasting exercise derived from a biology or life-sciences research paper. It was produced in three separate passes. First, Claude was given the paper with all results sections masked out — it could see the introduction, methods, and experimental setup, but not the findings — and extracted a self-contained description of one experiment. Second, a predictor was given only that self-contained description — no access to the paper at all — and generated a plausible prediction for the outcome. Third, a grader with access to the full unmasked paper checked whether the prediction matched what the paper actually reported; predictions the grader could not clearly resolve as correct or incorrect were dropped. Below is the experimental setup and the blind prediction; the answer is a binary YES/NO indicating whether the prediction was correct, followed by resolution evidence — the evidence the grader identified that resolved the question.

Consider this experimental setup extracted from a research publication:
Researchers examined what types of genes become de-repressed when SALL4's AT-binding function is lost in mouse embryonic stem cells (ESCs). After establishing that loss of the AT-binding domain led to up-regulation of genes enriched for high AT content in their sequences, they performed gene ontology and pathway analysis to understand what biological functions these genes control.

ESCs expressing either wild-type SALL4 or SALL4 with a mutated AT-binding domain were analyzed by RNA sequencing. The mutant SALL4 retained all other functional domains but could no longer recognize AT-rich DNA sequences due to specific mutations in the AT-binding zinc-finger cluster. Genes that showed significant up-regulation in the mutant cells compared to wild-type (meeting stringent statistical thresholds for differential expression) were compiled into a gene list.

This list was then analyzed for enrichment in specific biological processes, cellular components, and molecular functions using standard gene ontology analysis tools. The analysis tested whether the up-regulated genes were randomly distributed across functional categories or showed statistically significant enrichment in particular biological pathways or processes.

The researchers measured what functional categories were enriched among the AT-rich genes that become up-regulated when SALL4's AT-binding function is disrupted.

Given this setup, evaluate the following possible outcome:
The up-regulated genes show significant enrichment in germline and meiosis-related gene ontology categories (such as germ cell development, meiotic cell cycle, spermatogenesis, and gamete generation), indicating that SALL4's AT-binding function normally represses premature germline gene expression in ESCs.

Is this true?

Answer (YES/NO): NO